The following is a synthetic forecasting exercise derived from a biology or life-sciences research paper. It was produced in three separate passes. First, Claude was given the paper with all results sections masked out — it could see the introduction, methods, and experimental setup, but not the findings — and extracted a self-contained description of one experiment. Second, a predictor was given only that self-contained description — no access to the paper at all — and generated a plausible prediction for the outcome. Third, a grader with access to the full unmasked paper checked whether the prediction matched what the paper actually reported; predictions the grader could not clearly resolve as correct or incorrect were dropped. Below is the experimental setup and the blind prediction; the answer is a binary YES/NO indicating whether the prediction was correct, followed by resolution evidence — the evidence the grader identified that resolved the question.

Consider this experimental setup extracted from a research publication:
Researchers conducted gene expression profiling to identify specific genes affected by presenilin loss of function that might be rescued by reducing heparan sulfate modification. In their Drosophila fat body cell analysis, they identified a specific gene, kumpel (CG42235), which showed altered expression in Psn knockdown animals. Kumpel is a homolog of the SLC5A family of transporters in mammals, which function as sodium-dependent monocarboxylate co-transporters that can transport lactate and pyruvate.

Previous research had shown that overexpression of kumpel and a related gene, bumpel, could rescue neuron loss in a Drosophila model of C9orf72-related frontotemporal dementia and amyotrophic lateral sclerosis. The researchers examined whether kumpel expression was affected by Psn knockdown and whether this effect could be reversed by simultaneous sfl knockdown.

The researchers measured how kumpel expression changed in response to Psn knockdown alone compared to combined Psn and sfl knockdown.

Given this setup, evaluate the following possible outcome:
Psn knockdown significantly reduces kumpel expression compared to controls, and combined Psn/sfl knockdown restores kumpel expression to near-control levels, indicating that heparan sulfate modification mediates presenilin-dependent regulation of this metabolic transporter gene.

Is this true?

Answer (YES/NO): YES